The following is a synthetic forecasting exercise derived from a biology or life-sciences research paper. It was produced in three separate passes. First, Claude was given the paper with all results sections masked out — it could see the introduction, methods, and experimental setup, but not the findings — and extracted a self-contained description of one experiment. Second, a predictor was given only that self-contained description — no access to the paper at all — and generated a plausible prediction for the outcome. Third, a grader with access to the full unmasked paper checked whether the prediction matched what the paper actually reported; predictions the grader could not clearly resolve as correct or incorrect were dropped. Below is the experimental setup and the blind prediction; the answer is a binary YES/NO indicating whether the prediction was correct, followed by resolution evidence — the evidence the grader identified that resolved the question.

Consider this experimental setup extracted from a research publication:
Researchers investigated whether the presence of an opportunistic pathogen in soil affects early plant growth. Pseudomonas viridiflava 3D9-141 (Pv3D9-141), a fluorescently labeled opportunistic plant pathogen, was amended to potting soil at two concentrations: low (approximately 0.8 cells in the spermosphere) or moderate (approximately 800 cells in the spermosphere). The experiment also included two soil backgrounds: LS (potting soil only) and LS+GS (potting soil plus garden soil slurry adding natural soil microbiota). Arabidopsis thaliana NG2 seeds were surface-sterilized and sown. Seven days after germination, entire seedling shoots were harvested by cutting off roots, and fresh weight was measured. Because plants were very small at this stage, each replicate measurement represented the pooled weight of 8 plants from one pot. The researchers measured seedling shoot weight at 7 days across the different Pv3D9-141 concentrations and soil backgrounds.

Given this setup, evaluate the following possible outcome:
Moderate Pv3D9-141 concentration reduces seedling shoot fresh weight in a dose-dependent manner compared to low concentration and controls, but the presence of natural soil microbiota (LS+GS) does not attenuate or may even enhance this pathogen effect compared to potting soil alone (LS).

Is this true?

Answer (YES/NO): NO